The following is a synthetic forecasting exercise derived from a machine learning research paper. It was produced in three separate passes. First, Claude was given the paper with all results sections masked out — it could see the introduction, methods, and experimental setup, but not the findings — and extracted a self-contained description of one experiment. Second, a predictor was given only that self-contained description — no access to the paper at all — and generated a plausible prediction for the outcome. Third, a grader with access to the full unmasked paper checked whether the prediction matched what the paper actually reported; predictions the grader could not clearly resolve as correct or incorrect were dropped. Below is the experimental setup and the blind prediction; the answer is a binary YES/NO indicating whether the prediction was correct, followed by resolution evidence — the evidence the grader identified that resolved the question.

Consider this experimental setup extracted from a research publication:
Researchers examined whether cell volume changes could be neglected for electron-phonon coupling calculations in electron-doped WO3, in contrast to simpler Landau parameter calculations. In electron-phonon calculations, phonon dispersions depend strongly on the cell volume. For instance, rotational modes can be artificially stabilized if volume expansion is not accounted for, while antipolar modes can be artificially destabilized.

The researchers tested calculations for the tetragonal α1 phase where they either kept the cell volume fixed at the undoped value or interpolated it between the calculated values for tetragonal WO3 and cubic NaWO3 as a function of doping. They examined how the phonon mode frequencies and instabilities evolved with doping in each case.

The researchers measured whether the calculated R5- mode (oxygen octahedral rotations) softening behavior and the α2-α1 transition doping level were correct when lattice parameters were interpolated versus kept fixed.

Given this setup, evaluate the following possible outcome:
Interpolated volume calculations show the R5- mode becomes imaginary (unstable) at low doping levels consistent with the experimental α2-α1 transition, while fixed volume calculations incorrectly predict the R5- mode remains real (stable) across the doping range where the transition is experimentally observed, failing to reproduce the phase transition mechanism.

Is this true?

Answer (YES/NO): NO